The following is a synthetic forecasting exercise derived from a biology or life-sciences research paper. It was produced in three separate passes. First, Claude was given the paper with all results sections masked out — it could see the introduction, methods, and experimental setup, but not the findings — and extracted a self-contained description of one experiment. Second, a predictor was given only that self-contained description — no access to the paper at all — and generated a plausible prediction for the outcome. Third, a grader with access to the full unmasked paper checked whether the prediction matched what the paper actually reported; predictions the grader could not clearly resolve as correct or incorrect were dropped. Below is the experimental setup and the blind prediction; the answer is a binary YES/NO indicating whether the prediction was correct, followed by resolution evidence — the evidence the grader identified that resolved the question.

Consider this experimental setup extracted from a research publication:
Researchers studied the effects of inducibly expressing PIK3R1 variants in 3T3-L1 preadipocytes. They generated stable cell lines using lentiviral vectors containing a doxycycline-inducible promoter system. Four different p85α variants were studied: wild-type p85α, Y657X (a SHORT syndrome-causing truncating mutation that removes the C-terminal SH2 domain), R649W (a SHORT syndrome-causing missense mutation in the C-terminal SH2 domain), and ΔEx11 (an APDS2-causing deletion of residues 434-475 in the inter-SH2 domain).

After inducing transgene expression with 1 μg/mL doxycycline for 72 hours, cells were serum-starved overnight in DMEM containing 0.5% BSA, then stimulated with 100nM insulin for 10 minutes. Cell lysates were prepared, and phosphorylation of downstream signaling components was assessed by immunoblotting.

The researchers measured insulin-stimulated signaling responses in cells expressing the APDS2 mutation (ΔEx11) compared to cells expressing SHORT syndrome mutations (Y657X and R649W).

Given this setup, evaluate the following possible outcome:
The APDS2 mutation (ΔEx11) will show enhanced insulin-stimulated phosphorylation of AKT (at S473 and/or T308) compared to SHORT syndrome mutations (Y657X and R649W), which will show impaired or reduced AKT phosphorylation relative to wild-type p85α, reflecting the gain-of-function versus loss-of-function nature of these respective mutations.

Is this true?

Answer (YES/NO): NO